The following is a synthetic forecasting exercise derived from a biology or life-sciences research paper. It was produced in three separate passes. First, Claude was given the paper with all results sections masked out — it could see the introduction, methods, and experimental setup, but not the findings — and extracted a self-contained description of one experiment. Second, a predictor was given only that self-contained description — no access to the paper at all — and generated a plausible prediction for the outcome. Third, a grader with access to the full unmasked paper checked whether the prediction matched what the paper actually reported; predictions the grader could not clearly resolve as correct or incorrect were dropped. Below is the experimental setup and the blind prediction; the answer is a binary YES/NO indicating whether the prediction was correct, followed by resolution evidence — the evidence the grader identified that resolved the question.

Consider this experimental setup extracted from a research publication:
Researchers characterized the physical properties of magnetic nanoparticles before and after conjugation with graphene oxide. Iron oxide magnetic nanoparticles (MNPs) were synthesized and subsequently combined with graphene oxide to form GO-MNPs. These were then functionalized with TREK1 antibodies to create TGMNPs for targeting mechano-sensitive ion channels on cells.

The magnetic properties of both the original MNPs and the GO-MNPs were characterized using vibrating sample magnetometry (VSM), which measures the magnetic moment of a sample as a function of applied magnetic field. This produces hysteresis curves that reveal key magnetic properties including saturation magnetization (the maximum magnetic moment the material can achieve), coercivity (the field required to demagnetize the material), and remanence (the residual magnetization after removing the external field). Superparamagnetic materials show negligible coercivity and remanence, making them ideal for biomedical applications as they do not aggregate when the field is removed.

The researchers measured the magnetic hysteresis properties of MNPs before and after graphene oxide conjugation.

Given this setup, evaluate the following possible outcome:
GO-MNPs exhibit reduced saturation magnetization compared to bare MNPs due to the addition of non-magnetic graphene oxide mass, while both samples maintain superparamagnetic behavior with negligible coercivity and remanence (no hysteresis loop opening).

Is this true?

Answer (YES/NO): YES